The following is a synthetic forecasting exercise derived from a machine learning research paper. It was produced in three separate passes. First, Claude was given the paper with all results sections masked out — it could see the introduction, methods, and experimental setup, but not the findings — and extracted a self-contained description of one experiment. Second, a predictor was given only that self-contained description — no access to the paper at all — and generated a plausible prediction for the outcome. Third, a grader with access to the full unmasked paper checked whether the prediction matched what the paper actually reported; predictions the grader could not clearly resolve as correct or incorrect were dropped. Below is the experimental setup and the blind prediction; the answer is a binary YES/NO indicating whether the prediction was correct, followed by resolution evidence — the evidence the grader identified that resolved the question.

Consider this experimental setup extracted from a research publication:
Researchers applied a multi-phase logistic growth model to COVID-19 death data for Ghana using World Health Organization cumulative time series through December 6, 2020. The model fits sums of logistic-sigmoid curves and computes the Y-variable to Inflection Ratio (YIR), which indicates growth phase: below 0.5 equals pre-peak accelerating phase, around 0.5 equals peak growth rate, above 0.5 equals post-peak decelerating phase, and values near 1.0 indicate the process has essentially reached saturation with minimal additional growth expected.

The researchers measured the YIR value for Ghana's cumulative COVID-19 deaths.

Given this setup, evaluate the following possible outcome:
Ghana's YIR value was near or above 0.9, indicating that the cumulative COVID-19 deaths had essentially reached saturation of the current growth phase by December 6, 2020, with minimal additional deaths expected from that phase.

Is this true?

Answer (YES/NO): YES